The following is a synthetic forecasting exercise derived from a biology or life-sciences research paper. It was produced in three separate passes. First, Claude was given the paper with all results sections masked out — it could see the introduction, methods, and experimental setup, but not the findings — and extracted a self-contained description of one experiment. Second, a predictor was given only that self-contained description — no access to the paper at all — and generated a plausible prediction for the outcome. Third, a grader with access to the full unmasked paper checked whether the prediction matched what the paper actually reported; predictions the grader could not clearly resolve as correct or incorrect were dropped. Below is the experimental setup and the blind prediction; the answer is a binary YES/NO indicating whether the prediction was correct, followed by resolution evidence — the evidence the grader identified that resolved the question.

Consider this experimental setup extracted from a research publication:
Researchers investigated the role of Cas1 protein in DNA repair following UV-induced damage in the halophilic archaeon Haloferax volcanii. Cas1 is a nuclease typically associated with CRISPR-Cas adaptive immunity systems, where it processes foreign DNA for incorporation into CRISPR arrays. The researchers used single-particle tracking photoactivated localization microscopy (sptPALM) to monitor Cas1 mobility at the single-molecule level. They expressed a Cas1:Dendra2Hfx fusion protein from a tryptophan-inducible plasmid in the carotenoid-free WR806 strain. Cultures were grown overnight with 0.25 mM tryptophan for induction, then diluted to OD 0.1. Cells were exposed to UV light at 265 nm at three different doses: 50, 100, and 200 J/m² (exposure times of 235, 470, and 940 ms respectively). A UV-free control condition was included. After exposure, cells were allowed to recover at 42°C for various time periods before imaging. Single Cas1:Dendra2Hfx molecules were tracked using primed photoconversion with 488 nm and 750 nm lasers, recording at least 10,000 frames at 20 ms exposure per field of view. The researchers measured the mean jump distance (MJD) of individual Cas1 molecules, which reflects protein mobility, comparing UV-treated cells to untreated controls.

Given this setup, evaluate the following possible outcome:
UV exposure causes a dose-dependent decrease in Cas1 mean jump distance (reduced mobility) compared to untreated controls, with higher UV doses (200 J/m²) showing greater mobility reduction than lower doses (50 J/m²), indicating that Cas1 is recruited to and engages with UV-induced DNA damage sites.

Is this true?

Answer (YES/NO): NO